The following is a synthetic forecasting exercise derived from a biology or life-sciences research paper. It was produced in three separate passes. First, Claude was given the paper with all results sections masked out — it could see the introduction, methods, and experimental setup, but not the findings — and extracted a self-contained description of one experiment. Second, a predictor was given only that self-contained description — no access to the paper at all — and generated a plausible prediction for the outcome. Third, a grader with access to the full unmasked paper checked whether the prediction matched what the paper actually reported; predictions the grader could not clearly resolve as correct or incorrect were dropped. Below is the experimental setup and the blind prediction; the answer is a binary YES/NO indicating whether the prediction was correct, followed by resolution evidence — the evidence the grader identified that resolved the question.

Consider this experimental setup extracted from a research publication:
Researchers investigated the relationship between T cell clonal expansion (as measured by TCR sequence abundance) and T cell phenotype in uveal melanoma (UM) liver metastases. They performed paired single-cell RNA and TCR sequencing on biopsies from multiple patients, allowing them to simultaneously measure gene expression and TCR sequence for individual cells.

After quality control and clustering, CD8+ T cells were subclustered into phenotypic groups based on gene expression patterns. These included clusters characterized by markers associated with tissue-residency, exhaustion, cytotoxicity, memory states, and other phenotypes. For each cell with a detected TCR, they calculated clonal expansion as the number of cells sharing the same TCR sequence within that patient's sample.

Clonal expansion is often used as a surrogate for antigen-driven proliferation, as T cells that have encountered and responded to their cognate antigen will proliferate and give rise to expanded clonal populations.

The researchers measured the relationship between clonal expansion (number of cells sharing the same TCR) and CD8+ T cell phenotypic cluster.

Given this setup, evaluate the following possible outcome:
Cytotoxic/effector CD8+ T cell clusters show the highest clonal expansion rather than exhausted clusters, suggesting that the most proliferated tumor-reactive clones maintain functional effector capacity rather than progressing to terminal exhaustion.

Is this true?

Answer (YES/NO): NO